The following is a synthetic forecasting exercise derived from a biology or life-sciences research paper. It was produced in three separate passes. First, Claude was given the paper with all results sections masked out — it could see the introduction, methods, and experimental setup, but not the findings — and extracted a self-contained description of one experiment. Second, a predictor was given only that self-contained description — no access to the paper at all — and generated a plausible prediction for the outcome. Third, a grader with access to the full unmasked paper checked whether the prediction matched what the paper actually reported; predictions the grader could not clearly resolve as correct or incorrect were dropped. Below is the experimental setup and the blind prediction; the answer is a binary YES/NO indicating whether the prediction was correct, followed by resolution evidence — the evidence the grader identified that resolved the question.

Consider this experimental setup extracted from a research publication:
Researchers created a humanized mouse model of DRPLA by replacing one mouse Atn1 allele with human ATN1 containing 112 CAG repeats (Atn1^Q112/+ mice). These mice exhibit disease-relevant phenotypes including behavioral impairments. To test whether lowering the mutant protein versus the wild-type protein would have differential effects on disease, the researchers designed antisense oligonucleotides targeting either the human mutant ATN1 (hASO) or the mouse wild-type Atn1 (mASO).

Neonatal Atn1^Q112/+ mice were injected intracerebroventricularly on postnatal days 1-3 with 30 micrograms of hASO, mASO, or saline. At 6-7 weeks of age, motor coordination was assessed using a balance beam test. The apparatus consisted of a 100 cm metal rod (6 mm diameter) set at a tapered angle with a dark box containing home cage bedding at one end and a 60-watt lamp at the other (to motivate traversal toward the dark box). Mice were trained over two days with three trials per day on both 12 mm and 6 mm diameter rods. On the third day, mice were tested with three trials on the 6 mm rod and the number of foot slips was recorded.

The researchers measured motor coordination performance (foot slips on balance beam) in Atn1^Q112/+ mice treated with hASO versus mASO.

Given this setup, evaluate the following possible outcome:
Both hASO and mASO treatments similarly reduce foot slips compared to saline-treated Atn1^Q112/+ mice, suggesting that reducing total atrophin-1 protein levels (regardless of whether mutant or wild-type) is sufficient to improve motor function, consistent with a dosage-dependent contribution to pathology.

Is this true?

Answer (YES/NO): NO